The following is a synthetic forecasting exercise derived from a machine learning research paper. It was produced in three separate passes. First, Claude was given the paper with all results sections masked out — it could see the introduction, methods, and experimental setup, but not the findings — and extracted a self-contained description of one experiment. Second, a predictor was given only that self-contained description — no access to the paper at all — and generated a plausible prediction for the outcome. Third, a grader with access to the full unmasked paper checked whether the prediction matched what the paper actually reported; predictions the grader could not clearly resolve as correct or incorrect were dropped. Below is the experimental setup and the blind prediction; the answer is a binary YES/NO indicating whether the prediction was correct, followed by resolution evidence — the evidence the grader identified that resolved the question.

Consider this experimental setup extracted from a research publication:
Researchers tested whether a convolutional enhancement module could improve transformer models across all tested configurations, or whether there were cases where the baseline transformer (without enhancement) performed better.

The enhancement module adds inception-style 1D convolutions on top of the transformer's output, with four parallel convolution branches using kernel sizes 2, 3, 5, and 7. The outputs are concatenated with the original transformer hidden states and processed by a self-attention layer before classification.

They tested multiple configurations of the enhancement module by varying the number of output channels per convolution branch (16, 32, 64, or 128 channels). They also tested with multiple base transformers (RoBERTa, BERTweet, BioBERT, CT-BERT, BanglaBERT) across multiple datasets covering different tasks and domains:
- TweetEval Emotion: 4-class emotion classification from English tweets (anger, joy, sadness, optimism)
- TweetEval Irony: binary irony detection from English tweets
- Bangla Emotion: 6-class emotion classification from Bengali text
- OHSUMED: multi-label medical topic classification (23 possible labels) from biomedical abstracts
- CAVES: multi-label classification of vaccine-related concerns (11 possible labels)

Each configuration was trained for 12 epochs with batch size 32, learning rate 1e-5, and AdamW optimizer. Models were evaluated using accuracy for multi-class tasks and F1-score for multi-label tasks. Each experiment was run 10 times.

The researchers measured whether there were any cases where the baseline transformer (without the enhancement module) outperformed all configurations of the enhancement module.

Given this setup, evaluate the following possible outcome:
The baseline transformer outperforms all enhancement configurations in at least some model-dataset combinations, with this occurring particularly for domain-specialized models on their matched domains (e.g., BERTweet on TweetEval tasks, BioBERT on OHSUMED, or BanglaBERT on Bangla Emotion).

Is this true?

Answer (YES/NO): NO